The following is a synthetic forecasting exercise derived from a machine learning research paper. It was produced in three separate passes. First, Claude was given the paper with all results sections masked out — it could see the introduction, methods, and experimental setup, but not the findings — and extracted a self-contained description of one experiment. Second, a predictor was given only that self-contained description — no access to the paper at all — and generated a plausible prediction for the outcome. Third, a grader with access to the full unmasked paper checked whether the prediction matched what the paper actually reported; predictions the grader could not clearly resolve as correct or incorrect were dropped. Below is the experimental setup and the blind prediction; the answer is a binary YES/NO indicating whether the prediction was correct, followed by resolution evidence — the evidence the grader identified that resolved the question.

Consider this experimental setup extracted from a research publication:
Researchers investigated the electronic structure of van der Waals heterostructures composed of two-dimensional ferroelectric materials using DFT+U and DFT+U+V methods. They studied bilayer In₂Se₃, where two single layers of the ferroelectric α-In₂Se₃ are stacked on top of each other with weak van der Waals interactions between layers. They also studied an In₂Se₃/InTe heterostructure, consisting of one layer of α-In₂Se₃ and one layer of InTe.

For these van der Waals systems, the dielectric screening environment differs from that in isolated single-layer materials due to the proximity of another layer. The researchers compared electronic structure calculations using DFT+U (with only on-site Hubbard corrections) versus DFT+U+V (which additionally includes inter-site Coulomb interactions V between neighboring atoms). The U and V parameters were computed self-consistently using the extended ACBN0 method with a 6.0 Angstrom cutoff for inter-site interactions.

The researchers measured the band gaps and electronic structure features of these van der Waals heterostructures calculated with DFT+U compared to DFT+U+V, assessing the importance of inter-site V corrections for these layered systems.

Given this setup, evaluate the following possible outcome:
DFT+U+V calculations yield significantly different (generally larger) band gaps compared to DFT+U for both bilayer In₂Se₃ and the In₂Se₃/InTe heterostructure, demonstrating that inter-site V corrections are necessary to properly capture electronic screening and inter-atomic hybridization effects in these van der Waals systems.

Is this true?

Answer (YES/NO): YES